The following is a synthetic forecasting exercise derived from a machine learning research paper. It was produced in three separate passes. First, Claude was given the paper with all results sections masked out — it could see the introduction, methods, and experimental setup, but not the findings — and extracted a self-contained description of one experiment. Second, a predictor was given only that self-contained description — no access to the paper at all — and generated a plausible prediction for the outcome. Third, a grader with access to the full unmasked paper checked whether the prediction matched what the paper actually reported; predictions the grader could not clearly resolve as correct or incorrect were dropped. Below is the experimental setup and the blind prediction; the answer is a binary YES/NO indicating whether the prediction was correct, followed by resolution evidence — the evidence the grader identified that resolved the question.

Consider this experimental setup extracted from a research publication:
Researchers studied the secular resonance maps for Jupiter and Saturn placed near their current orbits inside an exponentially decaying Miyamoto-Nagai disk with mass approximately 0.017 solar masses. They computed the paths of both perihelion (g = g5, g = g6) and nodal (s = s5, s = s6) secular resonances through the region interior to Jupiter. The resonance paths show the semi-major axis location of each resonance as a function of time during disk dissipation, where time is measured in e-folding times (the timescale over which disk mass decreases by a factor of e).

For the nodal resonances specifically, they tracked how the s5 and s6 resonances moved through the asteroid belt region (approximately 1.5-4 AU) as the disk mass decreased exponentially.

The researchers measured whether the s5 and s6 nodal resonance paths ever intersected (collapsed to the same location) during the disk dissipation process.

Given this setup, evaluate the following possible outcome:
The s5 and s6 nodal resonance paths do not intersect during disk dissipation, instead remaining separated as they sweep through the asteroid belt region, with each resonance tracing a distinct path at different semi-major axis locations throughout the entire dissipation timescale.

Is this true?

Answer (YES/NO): NO